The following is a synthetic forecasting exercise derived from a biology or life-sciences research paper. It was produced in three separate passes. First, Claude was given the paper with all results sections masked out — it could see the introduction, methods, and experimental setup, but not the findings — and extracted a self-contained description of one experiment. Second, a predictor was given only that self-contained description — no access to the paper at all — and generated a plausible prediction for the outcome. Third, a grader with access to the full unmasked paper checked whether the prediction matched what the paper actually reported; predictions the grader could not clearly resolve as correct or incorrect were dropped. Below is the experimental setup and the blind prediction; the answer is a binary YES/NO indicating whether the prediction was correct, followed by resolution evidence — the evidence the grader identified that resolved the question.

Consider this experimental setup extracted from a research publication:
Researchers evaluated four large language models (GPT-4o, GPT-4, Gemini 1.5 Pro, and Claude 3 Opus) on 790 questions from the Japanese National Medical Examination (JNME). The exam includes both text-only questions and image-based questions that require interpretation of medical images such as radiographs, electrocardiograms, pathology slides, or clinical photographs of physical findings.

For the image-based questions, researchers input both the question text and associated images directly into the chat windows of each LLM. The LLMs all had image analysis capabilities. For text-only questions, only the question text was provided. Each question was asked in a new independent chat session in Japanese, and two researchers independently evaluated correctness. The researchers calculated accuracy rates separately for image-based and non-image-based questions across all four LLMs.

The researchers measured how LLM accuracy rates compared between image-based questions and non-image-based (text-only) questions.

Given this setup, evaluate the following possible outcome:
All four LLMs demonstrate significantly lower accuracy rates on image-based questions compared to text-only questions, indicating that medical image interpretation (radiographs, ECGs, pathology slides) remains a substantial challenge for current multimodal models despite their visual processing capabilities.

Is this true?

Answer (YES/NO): NO